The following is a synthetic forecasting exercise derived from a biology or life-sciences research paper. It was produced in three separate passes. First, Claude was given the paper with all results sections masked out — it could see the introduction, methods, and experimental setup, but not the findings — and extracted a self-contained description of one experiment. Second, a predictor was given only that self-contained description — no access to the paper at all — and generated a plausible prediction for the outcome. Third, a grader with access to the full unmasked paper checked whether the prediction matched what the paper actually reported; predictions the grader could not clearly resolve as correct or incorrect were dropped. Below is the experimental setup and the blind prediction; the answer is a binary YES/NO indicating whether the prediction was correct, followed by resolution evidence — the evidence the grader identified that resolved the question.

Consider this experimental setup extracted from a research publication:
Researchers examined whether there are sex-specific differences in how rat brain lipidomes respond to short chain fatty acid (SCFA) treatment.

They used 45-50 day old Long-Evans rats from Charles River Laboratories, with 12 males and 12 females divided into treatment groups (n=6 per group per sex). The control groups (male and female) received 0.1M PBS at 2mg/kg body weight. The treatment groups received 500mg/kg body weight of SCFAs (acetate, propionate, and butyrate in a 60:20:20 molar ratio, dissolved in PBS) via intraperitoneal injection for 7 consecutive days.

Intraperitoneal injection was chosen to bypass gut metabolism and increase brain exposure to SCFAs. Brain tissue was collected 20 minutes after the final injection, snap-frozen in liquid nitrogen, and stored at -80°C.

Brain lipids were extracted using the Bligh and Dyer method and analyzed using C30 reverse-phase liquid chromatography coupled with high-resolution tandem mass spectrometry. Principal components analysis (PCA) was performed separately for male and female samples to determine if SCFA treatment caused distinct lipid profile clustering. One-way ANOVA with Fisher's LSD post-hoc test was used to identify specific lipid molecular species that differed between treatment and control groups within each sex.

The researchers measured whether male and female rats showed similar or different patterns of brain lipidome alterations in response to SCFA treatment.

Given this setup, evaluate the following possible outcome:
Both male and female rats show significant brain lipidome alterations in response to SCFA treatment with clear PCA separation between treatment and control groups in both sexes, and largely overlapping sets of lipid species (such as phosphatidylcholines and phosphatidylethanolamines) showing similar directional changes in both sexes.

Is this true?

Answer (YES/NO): NO